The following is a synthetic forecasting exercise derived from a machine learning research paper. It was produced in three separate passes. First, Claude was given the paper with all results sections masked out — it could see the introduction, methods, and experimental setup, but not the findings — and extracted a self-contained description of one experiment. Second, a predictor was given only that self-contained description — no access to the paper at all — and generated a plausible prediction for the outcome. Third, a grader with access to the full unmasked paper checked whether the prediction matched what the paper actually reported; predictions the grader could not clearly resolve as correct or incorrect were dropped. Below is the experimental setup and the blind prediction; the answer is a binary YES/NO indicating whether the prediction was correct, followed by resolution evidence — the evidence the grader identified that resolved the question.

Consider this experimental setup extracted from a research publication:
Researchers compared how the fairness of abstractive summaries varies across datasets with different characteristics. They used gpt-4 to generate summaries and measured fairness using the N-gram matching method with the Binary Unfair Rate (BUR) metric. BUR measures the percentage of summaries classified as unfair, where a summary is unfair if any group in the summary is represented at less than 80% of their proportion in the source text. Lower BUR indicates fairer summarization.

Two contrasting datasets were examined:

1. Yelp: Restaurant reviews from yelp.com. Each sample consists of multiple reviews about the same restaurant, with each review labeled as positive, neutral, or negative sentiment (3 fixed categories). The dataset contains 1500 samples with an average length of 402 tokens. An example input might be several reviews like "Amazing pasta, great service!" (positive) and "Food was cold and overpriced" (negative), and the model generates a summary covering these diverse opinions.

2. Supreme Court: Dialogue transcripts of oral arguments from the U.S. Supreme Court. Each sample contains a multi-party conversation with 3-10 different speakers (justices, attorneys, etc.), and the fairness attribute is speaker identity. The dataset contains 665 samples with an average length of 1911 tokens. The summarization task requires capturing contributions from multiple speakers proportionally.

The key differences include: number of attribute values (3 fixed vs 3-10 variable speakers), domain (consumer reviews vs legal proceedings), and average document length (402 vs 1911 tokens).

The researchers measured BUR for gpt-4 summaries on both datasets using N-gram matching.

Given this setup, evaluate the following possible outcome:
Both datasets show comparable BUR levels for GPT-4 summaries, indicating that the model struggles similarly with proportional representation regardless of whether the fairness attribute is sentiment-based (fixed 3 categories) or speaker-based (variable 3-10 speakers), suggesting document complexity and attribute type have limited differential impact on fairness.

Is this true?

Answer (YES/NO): NO